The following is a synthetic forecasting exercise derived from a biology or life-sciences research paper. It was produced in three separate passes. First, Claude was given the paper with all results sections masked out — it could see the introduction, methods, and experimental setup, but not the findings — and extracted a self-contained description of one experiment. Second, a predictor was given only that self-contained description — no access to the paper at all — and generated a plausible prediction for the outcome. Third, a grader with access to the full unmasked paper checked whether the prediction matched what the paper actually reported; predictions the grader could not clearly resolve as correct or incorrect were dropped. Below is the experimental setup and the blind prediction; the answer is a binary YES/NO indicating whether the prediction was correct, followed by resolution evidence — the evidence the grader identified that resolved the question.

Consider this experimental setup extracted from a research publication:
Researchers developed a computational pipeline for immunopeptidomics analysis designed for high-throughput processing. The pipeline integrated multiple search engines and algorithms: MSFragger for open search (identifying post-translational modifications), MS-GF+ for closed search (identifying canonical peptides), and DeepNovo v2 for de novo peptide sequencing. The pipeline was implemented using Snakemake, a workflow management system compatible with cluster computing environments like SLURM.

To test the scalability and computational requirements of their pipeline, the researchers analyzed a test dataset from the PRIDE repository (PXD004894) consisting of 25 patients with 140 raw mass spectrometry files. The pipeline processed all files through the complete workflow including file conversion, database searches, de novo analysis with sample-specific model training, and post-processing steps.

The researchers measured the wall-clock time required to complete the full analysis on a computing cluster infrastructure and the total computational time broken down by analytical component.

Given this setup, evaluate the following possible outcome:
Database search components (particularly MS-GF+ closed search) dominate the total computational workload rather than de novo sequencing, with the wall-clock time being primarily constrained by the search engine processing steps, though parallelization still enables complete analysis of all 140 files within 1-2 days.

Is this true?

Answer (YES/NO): NO